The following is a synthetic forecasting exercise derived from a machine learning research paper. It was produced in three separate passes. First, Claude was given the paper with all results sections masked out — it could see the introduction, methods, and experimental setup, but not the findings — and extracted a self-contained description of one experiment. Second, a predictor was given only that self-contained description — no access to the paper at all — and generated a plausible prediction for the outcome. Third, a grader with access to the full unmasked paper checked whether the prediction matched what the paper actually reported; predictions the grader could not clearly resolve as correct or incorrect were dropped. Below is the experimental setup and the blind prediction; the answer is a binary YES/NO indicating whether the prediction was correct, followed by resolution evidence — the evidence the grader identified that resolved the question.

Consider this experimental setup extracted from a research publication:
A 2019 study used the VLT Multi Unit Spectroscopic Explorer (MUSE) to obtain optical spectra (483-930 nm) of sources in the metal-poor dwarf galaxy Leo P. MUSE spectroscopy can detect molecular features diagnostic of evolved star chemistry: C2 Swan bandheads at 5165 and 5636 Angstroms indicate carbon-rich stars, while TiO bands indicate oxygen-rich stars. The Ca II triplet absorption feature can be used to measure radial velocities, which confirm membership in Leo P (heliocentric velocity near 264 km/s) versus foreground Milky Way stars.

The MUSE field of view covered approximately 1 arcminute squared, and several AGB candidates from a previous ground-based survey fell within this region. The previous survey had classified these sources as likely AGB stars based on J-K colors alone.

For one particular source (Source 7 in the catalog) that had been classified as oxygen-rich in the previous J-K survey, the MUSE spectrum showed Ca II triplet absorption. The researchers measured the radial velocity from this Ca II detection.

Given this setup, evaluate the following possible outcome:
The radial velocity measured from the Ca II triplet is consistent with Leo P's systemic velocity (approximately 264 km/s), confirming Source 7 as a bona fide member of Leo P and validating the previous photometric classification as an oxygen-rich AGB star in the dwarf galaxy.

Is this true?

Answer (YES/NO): NO